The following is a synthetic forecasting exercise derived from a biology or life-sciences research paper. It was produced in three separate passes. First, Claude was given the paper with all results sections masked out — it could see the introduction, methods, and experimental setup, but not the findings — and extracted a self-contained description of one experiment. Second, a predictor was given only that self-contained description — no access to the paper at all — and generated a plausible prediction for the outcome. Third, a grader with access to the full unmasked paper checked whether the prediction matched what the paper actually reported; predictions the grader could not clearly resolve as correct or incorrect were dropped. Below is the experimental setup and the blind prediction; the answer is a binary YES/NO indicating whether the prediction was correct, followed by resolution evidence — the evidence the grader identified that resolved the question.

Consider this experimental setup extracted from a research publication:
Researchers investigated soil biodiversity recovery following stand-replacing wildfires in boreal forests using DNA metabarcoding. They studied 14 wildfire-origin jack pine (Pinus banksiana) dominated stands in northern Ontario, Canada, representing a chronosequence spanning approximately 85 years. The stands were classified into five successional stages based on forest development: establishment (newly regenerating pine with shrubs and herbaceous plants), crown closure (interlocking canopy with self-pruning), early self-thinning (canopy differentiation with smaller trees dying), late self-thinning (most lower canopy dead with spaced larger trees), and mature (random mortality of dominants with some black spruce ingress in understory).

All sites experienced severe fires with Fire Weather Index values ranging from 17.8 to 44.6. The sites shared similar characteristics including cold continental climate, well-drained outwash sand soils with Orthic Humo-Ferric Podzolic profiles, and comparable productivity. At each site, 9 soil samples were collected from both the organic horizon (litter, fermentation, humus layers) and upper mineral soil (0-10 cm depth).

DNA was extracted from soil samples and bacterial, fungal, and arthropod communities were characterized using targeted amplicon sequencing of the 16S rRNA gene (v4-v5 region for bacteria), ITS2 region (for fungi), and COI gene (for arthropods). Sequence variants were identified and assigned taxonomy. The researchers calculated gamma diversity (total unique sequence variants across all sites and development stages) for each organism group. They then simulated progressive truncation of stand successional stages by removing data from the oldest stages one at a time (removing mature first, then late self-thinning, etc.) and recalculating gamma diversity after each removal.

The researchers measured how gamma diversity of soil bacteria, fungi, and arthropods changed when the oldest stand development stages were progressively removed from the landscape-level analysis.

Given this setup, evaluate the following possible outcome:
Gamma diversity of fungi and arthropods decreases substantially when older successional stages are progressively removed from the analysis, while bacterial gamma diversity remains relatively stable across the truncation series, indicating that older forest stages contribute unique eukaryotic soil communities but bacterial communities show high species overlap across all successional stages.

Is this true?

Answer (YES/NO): YES